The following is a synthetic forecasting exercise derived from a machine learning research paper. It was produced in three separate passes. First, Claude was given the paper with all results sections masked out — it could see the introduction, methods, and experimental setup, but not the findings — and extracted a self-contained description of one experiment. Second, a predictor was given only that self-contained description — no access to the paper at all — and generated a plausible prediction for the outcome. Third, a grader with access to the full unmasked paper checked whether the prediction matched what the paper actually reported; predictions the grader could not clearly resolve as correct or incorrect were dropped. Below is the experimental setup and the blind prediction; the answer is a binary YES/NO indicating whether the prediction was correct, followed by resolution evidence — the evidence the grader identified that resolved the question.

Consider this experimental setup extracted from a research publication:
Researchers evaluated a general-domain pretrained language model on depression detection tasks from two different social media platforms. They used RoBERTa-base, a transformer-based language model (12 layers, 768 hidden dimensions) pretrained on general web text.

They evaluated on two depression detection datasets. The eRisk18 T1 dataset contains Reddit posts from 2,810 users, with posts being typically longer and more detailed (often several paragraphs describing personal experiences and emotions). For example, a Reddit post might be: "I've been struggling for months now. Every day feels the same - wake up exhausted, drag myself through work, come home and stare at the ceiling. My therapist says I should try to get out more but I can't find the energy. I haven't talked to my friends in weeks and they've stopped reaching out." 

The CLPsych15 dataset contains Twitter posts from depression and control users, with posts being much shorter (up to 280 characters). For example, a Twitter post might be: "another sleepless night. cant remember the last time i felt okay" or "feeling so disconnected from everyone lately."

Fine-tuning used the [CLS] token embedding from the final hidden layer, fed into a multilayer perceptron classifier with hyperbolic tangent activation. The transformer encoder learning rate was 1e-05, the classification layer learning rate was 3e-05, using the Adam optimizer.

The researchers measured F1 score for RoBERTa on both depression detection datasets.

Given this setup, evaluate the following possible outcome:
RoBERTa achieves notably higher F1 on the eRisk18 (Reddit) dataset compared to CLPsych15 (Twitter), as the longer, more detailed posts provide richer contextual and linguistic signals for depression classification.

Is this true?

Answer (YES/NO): YES